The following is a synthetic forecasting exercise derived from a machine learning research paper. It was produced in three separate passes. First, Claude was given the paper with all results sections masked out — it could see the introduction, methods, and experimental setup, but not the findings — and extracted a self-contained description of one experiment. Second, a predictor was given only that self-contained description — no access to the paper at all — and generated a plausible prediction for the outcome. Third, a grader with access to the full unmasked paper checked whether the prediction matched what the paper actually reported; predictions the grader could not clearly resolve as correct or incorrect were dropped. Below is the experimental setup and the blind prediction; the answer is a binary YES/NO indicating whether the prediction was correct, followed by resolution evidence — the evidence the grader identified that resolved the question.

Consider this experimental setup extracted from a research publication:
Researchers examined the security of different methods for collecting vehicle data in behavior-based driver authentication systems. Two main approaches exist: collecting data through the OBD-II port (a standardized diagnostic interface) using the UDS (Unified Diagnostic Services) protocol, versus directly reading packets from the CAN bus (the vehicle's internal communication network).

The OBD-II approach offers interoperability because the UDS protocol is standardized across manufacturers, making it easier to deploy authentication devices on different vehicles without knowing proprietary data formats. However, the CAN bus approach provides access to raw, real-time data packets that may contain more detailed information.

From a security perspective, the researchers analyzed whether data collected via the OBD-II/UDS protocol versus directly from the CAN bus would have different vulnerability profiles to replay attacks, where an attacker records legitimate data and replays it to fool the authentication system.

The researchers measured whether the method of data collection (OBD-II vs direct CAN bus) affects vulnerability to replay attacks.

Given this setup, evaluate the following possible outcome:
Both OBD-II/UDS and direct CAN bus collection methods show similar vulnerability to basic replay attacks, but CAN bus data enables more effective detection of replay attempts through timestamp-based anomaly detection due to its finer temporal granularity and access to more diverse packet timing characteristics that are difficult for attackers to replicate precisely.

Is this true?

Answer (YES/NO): NO